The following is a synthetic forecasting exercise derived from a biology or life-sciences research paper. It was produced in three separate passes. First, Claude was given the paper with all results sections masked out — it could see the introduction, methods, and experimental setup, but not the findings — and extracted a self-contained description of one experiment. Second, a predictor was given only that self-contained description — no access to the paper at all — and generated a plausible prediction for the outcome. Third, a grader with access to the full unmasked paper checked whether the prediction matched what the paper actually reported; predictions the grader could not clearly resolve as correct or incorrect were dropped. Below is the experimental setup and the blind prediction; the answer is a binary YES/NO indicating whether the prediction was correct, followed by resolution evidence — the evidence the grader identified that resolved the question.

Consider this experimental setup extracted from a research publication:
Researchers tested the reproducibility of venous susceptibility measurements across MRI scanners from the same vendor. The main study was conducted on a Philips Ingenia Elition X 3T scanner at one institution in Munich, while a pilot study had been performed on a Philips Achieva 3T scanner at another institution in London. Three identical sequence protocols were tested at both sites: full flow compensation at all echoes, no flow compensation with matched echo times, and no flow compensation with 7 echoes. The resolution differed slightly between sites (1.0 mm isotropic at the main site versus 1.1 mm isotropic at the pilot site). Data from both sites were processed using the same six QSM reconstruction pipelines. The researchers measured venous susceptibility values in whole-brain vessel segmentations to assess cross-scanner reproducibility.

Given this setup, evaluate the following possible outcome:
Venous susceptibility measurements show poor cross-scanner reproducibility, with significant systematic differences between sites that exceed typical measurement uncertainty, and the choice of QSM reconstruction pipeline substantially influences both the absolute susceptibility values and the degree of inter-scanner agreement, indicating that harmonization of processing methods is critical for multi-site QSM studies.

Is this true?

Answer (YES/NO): NO